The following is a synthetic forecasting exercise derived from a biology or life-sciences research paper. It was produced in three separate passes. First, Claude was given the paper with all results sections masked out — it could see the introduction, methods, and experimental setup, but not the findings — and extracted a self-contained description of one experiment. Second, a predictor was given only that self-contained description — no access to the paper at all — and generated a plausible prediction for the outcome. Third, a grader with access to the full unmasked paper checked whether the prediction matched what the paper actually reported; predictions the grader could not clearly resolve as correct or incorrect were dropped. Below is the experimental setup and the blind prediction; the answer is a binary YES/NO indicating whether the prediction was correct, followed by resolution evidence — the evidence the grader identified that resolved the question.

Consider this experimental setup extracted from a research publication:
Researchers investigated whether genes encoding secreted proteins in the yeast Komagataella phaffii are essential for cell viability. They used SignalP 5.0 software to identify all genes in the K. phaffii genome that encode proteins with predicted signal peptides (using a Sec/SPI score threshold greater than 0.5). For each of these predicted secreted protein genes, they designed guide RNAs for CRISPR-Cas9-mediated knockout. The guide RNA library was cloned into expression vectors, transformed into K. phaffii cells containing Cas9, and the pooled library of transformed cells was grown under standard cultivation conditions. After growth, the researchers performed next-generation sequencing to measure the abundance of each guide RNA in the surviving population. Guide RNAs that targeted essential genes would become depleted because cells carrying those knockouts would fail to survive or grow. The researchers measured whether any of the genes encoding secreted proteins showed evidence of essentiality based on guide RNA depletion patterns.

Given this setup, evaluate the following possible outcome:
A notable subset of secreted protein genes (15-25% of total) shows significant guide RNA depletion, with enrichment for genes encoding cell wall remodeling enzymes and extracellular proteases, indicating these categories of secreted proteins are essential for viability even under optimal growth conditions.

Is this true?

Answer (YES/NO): NO